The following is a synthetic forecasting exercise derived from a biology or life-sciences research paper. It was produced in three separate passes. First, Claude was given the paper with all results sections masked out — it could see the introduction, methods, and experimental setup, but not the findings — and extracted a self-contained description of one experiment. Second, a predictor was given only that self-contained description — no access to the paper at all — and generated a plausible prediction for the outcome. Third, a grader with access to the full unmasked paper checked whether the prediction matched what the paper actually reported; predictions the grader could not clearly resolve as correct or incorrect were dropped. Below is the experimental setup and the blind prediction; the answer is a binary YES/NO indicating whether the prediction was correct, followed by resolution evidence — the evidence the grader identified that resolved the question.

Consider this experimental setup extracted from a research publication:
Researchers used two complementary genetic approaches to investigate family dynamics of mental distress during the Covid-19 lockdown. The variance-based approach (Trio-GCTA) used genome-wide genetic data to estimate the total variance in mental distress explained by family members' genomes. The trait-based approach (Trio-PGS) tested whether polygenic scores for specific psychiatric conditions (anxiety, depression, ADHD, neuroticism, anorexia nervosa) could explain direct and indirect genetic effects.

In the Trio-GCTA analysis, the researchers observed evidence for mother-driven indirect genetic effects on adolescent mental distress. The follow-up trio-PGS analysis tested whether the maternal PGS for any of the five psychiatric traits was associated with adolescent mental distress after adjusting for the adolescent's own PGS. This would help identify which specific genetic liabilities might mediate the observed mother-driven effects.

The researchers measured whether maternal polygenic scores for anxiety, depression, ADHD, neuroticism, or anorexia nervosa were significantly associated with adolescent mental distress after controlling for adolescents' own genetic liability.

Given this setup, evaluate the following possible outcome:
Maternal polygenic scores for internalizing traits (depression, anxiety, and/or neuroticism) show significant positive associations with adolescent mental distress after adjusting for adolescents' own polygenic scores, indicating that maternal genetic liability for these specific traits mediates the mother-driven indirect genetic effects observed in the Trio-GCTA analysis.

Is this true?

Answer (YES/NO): NO